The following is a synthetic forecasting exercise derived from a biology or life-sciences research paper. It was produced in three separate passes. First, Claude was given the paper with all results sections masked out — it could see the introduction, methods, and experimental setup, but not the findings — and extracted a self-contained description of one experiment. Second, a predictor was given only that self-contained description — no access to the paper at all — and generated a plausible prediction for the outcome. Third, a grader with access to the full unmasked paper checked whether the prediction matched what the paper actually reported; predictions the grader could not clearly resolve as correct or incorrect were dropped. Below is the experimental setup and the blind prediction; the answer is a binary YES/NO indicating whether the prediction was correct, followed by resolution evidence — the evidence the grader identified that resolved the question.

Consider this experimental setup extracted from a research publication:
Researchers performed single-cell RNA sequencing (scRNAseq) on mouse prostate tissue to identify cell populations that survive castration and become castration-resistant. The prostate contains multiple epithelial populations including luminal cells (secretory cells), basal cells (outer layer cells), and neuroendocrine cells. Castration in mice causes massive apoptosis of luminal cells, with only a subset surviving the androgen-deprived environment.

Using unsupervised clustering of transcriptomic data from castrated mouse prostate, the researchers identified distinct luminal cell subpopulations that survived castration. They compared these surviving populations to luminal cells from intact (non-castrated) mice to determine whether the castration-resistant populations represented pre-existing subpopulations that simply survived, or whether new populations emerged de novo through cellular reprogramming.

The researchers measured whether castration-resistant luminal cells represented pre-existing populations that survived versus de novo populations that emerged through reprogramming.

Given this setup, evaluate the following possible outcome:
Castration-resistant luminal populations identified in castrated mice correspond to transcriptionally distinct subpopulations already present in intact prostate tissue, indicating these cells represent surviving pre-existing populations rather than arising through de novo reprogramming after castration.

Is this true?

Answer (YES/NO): NO